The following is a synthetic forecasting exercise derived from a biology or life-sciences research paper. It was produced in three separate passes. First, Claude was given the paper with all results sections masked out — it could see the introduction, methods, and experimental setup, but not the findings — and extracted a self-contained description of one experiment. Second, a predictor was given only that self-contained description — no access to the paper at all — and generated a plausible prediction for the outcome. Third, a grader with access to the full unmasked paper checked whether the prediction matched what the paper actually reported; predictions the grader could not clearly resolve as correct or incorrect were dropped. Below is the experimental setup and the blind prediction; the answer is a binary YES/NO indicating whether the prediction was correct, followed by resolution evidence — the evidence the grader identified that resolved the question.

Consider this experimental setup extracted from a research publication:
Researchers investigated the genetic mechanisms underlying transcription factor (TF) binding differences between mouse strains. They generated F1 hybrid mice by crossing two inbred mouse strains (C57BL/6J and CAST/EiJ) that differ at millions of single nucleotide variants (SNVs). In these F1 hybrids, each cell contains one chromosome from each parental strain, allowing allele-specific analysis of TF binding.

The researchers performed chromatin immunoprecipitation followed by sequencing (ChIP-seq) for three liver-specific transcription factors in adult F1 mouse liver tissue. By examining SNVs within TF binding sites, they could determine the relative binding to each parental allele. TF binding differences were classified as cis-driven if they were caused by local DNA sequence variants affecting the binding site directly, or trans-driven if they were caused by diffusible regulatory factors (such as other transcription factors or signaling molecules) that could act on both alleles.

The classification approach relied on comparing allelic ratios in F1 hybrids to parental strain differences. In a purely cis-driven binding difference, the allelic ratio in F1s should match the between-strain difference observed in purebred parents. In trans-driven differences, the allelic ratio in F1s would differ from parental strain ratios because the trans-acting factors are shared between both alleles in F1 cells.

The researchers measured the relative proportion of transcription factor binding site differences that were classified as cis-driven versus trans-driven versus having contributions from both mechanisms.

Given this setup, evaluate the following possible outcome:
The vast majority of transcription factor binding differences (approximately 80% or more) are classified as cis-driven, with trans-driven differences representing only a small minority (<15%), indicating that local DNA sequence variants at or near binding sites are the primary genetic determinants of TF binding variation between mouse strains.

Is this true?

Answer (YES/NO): NO